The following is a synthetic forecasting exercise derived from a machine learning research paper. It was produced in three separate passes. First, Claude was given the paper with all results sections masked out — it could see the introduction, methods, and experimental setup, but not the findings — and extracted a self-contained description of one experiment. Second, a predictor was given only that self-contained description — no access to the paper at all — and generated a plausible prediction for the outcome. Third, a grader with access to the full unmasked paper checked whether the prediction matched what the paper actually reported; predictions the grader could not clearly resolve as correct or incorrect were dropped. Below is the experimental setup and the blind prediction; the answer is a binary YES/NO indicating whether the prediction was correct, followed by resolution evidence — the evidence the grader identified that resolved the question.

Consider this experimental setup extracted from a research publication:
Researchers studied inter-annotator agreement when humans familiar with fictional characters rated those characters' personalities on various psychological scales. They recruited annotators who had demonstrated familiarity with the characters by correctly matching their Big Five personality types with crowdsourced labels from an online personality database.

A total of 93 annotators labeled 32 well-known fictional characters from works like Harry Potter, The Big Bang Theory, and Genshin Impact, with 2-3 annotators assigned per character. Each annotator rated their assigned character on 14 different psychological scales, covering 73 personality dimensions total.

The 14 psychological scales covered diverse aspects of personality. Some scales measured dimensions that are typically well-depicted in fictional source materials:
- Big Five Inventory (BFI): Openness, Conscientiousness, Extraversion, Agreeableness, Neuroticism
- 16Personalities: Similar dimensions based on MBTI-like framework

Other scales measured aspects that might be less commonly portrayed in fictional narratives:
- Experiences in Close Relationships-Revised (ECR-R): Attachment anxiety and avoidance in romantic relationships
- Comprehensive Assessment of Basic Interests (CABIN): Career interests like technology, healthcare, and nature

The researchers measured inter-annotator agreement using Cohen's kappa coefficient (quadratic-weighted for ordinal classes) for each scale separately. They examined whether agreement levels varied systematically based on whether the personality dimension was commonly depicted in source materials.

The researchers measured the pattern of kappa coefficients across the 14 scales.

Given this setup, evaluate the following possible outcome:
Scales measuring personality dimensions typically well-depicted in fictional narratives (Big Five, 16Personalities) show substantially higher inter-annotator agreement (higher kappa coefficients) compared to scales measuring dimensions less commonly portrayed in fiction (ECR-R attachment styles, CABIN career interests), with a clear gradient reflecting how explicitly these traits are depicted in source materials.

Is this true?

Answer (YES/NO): NO